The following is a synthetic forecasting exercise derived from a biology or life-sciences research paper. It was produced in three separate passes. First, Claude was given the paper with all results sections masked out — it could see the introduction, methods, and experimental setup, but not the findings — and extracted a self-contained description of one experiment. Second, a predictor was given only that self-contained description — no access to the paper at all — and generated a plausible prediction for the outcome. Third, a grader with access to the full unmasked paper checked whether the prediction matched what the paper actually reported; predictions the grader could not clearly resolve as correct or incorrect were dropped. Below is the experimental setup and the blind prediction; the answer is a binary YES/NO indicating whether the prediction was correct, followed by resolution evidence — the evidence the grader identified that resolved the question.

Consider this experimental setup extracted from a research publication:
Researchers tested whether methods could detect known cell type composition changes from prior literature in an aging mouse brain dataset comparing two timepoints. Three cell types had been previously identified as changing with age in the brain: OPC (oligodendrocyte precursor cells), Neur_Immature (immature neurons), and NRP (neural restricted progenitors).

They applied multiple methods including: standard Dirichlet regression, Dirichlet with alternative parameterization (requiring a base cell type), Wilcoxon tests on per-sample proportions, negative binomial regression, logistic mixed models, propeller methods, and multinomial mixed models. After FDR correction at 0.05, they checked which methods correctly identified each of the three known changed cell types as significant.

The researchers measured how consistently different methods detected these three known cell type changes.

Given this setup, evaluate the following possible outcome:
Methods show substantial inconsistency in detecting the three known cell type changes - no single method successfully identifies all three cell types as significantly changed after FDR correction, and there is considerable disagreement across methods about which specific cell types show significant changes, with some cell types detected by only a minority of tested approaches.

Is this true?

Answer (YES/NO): NO